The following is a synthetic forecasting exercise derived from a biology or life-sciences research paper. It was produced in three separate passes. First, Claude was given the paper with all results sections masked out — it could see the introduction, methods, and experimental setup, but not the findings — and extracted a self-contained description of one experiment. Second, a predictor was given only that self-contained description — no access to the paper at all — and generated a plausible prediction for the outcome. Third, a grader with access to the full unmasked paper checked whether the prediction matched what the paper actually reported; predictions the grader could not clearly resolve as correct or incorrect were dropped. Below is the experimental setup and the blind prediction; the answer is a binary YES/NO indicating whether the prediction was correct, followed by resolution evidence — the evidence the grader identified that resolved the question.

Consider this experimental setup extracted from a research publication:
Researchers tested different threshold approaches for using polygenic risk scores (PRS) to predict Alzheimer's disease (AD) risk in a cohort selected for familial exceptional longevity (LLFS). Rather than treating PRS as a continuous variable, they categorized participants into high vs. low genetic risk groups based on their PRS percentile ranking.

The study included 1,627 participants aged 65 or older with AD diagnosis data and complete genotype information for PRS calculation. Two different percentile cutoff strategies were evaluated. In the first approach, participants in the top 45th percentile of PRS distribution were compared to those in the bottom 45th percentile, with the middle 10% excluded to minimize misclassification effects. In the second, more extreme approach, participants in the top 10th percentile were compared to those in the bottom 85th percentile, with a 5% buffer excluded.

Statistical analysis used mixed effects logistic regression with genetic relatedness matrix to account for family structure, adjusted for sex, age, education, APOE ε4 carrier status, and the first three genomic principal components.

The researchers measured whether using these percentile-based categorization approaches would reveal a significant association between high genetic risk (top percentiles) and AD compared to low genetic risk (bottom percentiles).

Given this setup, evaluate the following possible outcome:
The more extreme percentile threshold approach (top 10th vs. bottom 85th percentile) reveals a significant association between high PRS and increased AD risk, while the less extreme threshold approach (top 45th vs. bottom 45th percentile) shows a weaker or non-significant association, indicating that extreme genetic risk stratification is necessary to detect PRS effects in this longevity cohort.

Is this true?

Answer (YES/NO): NO